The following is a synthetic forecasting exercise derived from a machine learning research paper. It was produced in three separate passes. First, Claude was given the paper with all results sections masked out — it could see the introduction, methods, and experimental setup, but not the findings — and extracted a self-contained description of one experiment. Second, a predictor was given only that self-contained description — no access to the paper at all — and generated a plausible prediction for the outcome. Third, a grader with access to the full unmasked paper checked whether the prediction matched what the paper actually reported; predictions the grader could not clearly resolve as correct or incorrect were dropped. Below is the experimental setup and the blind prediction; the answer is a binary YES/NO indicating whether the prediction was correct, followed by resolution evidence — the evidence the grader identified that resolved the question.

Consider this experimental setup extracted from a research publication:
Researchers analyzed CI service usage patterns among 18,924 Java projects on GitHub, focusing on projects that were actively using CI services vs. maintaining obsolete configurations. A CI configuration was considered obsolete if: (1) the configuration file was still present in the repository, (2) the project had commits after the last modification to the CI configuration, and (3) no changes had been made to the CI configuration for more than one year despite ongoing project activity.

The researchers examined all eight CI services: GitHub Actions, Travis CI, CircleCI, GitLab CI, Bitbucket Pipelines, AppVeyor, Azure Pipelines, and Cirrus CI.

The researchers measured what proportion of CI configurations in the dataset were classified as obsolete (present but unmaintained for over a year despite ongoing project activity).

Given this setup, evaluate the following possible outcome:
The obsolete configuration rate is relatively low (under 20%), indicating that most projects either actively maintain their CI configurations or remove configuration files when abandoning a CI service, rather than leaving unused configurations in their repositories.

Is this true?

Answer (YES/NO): YES